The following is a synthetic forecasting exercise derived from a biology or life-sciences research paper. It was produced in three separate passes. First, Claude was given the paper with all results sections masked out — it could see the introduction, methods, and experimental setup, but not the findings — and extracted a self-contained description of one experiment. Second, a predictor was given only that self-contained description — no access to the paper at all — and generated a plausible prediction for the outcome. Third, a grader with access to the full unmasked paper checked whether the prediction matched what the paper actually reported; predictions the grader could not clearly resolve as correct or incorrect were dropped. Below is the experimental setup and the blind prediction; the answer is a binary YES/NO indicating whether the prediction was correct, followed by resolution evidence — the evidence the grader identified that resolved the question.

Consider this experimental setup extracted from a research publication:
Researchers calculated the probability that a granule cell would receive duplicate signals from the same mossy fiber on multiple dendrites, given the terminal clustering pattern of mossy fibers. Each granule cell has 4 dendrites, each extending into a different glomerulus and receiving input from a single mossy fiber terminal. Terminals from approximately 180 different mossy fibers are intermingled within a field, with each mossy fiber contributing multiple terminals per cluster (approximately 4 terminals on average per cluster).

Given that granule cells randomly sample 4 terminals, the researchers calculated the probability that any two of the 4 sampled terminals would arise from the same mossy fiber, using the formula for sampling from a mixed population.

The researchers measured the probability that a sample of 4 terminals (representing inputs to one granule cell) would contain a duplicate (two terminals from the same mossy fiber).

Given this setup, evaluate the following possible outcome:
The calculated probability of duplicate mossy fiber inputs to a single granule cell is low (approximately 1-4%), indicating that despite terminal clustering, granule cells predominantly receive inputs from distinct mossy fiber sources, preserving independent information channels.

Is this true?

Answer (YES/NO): NO